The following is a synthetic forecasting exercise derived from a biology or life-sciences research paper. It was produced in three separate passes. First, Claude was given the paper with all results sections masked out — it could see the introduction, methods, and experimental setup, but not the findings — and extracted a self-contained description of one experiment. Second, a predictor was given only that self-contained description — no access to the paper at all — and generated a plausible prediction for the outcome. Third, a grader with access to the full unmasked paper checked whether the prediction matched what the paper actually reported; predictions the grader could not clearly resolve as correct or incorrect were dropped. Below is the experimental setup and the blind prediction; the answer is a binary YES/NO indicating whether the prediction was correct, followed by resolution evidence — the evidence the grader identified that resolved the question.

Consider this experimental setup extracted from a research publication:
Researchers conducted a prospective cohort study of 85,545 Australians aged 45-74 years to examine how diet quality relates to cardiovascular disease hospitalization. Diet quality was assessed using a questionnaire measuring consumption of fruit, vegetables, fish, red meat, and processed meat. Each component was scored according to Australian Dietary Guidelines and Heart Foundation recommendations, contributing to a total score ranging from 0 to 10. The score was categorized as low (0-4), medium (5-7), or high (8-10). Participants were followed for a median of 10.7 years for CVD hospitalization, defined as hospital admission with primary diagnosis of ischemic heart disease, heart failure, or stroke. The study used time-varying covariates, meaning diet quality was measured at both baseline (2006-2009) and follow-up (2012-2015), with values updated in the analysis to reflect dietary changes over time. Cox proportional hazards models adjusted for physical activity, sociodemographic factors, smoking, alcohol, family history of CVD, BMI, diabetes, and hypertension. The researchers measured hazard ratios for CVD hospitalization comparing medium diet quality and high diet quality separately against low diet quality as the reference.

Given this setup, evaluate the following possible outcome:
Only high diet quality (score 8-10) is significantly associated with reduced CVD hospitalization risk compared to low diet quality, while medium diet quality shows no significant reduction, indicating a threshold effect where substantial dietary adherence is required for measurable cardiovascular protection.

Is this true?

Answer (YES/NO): NO